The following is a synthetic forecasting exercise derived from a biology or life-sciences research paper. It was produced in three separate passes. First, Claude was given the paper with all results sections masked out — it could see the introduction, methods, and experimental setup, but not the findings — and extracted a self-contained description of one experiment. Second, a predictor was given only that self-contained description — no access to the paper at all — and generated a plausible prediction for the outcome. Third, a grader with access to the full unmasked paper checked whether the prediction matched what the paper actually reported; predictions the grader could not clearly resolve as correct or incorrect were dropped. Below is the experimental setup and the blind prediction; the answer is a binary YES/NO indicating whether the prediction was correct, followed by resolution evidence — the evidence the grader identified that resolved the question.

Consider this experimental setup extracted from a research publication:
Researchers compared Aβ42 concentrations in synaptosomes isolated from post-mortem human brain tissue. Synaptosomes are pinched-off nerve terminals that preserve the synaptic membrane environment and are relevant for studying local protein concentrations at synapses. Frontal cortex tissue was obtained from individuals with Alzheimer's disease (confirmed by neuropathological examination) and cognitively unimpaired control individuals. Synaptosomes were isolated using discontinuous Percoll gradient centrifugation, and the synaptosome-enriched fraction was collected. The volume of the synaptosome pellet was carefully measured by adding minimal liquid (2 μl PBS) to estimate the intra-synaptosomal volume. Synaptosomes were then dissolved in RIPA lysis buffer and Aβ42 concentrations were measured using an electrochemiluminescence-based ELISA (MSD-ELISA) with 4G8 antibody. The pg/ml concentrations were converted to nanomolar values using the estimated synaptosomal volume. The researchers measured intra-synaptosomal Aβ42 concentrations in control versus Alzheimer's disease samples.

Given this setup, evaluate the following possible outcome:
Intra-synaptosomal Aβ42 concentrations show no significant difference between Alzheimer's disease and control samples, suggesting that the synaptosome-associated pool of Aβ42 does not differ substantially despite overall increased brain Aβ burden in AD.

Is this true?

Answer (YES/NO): NO